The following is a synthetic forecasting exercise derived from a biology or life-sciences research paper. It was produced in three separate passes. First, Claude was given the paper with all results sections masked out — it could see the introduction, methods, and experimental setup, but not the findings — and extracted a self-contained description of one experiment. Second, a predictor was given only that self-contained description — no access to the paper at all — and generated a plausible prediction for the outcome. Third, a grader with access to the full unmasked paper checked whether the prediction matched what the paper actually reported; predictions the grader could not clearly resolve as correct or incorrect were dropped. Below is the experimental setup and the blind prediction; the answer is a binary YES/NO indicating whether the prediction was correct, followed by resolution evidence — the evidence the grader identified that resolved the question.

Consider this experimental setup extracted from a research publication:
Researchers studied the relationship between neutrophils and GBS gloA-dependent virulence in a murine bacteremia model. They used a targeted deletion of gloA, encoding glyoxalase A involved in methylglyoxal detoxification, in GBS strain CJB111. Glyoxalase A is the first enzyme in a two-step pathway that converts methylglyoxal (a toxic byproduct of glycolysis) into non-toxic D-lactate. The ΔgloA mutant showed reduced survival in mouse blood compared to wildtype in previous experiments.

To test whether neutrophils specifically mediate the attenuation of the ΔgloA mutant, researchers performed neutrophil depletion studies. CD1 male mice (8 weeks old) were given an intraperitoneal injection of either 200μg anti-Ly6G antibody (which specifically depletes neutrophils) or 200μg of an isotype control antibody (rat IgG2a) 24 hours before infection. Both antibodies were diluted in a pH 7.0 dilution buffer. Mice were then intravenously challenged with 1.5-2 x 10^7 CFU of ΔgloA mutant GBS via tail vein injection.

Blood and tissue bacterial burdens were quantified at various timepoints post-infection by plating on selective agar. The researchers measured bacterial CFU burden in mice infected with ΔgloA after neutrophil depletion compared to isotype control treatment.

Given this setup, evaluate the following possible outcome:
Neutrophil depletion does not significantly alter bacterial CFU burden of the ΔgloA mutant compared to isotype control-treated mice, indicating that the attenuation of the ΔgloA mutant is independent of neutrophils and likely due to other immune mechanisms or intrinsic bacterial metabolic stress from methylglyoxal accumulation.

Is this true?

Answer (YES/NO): NO